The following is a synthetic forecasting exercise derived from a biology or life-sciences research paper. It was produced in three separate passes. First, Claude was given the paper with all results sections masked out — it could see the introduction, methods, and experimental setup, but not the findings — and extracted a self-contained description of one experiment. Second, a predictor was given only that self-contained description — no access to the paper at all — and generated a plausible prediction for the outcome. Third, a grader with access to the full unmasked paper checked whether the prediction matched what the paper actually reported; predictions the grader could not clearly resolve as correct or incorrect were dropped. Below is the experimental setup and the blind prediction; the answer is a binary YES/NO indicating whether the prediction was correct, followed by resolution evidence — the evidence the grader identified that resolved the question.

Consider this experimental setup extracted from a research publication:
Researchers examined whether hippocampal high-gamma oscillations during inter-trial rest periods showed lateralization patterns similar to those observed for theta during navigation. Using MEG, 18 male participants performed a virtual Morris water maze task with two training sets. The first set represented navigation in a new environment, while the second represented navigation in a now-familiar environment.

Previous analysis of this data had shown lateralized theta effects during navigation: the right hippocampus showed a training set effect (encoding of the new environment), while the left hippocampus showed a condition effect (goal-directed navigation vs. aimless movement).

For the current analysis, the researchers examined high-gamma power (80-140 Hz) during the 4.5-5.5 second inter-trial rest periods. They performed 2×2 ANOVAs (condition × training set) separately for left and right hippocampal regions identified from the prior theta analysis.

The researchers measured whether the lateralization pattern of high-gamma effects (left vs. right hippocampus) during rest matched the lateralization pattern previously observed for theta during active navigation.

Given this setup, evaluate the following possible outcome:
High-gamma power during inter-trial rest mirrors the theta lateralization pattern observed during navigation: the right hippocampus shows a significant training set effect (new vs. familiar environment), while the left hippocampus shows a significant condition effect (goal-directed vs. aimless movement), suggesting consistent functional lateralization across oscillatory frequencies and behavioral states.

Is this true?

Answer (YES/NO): NO